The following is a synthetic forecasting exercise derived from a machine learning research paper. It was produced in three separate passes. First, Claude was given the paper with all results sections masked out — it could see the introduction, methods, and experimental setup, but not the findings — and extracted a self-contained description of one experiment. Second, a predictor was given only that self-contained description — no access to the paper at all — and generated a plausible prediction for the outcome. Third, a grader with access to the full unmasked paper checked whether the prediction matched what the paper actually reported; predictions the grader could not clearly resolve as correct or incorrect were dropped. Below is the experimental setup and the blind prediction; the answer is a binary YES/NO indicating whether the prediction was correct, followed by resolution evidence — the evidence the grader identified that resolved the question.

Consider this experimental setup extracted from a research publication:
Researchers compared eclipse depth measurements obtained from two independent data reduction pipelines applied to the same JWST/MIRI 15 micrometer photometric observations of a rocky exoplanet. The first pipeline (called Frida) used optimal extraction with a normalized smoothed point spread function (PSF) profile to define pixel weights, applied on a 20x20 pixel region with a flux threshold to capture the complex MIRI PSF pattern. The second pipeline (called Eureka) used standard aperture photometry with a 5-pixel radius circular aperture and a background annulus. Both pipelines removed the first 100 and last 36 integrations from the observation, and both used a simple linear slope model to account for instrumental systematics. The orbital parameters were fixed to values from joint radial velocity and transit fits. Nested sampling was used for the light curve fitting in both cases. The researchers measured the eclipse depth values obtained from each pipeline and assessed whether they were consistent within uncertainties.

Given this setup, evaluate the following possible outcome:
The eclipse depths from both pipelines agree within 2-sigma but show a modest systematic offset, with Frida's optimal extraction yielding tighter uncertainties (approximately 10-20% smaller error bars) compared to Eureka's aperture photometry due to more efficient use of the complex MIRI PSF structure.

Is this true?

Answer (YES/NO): NO